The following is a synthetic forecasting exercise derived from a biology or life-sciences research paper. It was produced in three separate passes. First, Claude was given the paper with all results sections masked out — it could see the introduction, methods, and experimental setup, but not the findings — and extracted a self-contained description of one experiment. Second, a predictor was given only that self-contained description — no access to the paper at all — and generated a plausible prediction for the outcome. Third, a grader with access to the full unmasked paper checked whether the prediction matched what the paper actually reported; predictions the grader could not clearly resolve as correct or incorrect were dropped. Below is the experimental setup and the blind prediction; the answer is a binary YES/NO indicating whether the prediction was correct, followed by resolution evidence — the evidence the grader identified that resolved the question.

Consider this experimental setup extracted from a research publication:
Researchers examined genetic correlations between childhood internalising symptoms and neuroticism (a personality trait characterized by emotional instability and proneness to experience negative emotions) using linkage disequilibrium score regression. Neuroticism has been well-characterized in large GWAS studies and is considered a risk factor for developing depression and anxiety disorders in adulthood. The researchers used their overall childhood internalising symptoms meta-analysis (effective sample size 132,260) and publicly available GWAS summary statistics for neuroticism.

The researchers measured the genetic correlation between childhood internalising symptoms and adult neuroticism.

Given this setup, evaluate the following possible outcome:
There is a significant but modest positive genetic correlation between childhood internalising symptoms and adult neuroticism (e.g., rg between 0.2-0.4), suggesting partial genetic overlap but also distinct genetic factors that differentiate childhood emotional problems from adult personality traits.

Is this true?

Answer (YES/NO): NO